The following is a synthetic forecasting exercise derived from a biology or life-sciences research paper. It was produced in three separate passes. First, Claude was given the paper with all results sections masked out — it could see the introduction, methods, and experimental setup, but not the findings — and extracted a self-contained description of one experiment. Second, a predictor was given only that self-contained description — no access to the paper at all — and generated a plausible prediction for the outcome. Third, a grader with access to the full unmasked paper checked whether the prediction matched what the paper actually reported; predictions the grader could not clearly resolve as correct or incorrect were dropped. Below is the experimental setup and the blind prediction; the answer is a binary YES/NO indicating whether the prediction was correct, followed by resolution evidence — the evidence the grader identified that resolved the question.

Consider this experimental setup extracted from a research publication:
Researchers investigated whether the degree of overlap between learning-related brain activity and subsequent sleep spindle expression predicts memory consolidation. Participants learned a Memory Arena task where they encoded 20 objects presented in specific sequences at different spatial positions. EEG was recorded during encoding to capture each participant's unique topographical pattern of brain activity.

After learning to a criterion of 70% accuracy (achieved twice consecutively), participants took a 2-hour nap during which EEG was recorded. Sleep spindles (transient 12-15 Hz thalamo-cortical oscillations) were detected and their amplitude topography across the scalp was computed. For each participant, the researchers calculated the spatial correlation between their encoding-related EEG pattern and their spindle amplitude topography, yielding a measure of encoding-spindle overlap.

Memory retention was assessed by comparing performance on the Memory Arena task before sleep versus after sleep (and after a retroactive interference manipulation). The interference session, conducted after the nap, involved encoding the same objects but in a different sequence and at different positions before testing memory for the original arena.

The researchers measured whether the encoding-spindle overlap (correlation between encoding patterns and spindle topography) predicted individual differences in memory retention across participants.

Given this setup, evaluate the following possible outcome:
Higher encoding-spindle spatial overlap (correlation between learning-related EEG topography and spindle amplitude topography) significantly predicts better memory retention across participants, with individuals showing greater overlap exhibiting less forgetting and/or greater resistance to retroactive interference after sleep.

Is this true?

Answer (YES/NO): YES